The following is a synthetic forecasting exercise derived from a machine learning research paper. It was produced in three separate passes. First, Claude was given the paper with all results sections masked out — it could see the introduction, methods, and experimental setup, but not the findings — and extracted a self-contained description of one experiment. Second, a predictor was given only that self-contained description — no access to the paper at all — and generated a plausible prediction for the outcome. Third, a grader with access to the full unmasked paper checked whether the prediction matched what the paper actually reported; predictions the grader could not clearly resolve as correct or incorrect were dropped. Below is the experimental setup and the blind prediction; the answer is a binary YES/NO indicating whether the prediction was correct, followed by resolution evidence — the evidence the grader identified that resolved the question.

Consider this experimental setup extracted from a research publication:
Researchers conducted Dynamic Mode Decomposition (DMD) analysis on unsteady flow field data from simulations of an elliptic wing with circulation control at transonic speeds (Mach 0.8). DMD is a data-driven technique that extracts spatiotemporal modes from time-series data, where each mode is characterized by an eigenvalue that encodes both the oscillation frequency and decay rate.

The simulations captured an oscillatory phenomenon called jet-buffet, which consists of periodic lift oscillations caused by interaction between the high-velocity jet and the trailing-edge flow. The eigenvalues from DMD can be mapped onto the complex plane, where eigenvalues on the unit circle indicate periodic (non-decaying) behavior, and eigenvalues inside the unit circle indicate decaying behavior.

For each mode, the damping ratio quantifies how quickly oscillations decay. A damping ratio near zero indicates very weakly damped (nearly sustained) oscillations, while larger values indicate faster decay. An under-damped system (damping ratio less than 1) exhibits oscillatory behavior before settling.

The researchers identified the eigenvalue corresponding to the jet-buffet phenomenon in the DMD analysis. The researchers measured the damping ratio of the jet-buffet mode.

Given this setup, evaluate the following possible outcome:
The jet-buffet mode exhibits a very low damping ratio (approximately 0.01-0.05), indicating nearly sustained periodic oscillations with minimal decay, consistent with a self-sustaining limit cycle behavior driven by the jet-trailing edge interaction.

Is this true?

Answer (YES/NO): NO